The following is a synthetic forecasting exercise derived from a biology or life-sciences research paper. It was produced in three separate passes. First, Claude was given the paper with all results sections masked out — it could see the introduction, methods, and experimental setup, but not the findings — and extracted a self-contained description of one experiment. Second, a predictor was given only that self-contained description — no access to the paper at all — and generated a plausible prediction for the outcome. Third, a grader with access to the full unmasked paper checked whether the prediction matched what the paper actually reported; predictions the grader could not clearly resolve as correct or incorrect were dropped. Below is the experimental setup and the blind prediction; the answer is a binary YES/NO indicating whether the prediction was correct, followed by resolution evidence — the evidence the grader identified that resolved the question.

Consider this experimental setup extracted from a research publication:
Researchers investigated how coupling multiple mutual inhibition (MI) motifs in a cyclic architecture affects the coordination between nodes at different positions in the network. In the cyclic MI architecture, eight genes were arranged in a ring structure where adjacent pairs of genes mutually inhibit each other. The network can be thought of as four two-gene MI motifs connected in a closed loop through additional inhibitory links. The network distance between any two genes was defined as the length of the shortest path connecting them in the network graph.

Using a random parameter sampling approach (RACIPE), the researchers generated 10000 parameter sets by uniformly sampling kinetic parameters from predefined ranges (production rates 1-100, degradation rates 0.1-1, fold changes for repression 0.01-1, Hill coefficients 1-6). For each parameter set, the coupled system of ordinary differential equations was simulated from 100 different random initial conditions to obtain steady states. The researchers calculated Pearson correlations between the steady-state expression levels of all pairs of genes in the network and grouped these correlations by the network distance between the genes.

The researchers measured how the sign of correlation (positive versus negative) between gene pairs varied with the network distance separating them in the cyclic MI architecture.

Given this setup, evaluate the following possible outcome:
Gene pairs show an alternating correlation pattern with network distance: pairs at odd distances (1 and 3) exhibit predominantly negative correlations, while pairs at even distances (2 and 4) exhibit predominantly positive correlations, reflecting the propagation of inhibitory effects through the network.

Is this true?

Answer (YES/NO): YES